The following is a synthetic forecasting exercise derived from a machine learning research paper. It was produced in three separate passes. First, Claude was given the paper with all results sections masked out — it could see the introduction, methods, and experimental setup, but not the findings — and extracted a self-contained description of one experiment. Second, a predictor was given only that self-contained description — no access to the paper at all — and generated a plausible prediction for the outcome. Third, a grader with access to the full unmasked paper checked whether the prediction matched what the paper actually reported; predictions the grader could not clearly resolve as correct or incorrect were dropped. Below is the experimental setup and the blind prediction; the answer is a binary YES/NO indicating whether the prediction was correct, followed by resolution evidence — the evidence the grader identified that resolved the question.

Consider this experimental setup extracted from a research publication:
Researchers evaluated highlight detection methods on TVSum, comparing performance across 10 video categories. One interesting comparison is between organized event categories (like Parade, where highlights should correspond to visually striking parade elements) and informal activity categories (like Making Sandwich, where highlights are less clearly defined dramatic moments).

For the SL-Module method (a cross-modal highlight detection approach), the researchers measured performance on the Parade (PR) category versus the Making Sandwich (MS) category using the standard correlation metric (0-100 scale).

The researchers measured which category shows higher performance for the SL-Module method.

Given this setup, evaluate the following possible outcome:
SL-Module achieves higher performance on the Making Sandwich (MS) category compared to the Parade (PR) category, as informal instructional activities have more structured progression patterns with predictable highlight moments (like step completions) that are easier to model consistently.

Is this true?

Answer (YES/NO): YES